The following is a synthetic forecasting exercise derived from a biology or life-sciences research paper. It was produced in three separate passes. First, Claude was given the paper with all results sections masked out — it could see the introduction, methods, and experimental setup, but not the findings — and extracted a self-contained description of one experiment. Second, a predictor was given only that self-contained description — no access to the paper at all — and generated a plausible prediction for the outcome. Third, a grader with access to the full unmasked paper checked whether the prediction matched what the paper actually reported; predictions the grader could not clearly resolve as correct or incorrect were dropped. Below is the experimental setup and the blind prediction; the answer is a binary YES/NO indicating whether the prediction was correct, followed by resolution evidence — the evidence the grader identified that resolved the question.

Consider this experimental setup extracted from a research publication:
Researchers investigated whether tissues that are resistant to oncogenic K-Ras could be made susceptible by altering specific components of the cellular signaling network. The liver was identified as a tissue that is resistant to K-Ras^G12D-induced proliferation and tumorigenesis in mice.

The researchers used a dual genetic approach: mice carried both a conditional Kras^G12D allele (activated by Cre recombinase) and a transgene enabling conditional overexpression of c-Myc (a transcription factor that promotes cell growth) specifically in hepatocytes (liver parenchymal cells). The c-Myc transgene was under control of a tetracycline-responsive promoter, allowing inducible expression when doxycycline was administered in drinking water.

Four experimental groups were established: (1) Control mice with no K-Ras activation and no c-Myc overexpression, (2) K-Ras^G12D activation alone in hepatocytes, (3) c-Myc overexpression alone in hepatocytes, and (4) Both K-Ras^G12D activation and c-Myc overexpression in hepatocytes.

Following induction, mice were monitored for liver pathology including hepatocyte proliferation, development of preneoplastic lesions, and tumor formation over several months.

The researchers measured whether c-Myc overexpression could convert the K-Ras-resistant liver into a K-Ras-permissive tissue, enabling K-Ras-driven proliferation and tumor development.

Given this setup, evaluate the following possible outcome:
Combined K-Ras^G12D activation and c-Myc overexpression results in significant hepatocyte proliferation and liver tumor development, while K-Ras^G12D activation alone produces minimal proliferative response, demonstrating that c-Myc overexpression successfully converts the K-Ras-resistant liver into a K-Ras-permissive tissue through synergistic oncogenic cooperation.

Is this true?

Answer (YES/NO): YES